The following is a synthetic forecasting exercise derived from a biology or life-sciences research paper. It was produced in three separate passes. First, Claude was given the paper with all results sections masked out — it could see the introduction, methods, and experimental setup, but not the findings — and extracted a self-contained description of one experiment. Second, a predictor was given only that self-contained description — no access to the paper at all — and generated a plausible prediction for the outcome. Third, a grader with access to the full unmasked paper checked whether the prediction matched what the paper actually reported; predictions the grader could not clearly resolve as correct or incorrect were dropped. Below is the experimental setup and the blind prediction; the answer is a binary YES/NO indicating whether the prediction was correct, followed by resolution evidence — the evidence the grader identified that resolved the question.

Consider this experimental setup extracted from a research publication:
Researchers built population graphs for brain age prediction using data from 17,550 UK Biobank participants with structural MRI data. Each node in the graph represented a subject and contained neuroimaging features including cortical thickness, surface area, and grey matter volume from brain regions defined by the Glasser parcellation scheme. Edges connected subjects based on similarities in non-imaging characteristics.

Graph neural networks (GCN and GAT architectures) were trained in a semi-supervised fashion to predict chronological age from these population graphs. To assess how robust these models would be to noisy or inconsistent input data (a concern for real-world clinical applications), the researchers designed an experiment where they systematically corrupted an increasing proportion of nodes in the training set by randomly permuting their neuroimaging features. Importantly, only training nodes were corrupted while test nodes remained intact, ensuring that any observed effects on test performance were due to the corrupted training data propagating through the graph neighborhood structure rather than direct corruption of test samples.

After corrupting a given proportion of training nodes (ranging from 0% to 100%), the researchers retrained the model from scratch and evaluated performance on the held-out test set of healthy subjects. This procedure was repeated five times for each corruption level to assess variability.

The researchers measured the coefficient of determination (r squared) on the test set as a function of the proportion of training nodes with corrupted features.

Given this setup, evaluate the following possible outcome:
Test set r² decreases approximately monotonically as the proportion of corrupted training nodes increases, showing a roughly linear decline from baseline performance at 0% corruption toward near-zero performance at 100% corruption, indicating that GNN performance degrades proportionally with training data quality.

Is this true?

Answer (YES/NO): NO